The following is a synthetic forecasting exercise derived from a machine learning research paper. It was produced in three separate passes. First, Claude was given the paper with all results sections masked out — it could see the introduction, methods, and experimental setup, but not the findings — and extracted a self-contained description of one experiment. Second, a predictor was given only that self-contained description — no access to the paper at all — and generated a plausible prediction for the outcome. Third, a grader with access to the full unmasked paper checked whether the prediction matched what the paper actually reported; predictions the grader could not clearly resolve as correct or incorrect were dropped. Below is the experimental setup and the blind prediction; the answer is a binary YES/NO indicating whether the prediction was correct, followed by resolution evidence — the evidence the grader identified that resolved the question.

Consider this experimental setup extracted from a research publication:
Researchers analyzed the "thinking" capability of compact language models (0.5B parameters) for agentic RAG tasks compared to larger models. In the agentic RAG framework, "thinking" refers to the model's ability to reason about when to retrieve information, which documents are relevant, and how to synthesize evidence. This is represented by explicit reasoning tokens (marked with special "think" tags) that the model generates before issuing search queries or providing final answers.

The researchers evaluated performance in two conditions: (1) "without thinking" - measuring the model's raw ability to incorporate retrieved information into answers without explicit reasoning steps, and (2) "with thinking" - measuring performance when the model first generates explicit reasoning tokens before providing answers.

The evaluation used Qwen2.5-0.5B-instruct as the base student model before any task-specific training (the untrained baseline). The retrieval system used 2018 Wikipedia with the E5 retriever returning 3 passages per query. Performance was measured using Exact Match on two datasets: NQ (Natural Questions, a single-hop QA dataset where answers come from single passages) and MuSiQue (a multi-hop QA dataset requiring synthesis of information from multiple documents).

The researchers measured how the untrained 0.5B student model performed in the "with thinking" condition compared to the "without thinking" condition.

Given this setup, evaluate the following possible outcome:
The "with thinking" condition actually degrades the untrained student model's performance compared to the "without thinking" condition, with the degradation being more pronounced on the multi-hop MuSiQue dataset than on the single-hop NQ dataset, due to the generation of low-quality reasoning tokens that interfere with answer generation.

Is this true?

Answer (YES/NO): NO